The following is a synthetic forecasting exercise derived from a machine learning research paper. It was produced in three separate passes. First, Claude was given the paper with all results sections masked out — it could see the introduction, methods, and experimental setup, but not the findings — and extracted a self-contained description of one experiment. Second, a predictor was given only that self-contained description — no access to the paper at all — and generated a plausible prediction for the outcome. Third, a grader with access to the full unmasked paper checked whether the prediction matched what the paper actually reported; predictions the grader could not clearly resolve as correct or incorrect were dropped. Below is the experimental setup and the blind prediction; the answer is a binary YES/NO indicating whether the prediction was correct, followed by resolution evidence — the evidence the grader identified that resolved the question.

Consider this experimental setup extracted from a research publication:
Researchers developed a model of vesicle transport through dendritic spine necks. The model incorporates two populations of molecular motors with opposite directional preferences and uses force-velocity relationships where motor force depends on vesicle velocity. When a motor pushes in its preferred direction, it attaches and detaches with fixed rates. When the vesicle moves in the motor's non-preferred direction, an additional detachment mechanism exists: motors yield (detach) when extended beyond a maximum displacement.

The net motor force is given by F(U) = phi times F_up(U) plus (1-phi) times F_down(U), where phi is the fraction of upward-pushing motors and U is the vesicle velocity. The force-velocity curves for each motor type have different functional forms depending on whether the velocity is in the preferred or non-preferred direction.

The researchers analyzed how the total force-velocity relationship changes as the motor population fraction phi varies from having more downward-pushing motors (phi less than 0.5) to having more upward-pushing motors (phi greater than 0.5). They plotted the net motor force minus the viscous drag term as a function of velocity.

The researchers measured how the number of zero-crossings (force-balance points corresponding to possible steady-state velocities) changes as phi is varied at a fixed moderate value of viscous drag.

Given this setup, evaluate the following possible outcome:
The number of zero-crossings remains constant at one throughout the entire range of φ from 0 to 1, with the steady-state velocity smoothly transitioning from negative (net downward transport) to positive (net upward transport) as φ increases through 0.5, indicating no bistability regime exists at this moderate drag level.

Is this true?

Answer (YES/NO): NO